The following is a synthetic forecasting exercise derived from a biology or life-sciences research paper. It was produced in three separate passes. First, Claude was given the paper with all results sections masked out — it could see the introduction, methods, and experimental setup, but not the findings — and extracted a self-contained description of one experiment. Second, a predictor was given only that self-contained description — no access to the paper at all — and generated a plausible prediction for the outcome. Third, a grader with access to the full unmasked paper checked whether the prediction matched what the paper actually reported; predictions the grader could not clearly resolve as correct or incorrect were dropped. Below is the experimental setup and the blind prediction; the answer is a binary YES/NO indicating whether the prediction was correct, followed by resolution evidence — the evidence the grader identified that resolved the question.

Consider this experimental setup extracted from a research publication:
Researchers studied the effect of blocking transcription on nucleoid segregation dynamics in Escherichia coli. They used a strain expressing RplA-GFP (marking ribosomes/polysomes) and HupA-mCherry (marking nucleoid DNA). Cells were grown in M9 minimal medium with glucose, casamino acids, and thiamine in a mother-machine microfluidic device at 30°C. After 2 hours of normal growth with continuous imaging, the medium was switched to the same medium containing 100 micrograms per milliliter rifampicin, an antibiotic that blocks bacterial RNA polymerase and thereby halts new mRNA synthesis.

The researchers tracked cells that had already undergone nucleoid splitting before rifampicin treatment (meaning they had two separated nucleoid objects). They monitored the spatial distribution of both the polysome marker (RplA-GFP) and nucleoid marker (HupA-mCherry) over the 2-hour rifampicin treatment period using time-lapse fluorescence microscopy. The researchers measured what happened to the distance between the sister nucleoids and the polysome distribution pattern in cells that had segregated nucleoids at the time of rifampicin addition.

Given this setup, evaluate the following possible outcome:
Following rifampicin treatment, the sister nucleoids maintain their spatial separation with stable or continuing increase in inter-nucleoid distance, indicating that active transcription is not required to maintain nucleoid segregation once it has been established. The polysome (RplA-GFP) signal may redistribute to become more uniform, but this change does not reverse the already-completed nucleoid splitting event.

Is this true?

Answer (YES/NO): NO